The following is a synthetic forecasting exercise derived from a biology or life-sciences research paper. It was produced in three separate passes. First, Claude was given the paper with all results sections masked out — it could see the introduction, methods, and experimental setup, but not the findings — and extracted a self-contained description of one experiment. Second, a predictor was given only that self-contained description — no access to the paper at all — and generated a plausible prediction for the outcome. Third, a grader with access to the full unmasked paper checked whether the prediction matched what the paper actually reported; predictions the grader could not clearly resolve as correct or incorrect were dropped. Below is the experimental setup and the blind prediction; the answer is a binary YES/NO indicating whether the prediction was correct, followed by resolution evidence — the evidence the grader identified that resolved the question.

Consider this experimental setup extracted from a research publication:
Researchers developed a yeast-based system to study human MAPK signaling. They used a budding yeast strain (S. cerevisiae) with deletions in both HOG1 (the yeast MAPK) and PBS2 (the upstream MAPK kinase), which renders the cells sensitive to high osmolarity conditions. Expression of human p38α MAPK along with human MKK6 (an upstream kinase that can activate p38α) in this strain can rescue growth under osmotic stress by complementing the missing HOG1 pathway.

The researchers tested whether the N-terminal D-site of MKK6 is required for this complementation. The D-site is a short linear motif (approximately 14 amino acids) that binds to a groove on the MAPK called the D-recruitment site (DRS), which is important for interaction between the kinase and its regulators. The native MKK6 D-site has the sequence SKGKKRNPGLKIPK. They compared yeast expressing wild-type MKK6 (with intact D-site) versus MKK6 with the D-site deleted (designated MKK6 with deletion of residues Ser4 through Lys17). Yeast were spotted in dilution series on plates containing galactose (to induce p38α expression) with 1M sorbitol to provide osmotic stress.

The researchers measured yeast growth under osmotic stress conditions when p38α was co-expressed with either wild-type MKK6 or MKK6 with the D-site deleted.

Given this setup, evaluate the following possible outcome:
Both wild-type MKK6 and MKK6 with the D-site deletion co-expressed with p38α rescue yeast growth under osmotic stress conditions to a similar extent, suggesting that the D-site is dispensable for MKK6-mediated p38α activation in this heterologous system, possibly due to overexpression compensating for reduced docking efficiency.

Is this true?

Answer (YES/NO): NO